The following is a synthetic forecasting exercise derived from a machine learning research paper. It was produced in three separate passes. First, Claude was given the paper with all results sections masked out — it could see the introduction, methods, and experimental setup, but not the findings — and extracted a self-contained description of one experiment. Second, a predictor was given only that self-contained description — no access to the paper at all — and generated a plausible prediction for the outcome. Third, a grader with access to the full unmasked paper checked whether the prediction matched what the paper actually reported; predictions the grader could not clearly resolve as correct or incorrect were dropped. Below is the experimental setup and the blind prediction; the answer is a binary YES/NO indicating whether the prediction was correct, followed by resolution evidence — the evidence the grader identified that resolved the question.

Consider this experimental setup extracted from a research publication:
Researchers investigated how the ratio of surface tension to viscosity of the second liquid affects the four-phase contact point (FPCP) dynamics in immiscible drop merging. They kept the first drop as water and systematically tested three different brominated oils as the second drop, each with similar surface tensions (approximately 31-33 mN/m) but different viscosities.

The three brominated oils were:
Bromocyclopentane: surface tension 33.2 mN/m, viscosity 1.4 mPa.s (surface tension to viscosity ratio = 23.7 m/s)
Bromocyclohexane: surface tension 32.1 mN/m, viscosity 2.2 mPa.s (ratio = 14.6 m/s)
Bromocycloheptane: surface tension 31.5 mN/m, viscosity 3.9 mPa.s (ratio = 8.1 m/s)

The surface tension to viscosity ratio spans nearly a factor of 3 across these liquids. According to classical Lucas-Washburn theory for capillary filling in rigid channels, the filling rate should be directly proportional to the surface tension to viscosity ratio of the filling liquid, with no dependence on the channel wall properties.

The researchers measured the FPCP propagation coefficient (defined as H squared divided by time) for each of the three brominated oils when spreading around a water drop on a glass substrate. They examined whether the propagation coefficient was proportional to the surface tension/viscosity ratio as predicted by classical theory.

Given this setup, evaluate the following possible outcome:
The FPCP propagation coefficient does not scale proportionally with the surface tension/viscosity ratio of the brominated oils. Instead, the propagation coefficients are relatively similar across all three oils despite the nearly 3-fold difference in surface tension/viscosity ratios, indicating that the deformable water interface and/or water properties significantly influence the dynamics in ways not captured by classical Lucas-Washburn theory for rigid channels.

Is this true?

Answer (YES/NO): NO